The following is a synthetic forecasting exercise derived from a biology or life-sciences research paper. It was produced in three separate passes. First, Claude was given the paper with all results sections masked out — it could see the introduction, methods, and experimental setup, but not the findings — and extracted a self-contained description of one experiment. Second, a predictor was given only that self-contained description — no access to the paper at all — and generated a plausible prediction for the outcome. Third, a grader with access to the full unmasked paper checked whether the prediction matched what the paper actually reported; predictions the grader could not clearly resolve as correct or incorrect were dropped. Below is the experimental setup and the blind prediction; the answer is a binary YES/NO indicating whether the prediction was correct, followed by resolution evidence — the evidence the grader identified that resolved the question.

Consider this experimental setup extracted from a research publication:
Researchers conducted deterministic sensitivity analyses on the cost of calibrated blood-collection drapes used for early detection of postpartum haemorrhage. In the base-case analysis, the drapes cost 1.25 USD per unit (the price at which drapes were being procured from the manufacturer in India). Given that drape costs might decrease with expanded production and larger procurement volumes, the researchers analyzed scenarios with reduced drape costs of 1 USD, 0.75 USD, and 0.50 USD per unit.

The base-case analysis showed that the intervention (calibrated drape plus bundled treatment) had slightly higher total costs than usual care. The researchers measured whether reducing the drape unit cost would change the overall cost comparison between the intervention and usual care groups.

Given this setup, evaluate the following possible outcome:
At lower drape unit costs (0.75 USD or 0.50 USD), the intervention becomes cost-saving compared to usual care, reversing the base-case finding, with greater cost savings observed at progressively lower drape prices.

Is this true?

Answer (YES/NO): YES